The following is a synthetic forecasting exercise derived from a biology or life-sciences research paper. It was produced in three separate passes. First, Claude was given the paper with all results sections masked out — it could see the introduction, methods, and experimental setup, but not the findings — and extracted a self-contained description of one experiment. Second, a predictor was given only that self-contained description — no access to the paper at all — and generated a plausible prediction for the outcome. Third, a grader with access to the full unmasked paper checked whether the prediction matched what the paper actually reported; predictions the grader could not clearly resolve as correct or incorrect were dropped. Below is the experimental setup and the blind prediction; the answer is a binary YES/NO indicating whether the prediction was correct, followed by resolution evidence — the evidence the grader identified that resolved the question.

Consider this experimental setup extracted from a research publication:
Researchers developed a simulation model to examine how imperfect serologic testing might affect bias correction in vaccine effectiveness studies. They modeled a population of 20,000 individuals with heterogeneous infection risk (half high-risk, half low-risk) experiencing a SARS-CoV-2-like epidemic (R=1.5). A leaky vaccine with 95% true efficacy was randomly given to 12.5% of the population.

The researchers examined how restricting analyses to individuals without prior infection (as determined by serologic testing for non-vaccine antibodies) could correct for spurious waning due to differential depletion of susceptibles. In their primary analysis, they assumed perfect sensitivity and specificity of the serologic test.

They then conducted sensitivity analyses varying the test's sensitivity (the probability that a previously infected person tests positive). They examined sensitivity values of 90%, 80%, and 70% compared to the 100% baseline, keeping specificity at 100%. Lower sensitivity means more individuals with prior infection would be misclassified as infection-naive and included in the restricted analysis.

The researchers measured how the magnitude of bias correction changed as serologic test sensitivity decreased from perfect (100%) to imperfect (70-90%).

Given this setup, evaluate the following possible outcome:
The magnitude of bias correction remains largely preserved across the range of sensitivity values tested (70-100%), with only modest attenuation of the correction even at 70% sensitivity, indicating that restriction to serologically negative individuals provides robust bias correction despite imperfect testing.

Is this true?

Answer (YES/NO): YES